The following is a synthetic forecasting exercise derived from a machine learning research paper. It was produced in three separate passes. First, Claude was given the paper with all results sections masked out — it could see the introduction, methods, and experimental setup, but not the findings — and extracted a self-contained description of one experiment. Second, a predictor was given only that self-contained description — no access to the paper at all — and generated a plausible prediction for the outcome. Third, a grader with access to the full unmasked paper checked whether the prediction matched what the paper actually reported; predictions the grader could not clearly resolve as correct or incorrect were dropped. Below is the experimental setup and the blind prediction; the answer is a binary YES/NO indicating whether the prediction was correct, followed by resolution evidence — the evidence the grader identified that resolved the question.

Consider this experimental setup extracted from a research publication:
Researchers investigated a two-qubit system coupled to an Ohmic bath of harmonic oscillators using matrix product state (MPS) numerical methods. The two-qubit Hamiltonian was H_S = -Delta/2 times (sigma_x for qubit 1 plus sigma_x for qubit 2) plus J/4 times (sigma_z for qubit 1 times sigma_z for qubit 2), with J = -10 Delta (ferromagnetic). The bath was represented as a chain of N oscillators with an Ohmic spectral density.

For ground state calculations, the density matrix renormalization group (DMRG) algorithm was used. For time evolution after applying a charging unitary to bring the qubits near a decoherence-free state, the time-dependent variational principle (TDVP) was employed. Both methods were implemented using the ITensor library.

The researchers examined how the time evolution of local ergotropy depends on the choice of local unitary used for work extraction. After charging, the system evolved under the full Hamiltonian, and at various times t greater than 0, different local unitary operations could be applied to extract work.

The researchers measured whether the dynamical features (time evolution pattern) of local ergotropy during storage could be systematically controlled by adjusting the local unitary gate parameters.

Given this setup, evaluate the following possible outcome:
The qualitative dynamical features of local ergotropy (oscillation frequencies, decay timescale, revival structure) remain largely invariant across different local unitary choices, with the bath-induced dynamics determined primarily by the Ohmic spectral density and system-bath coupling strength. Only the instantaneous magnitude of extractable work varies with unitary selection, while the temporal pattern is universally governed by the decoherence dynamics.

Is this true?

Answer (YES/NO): NO